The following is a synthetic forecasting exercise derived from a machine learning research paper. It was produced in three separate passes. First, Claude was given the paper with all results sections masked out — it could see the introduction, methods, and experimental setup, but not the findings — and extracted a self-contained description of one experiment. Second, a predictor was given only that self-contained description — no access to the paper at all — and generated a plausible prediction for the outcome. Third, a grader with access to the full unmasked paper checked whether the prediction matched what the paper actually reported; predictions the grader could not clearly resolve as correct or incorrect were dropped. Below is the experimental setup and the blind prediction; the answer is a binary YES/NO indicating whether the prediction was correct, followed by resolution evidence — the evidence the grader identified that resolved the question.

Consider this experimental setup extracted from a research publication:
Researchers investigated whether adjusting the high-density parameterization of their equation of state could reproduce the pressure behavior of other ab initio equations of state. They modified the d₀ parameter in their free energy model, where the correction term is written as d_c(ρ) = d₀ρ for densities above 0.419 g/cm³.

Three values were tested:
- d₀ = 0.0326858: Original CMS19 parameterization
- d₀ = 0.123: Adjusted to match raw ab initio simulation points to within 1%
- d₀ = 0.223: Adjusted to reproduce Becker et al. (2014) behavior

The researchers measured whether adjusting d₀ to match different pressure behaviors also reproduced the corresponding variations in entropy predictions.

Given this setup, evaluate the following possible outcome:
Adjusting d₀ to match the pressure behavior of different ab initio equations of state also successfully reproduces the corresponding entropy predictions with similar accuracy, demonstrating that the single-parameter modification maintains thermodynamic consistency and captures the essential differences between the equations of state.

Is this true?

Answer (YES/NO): YES